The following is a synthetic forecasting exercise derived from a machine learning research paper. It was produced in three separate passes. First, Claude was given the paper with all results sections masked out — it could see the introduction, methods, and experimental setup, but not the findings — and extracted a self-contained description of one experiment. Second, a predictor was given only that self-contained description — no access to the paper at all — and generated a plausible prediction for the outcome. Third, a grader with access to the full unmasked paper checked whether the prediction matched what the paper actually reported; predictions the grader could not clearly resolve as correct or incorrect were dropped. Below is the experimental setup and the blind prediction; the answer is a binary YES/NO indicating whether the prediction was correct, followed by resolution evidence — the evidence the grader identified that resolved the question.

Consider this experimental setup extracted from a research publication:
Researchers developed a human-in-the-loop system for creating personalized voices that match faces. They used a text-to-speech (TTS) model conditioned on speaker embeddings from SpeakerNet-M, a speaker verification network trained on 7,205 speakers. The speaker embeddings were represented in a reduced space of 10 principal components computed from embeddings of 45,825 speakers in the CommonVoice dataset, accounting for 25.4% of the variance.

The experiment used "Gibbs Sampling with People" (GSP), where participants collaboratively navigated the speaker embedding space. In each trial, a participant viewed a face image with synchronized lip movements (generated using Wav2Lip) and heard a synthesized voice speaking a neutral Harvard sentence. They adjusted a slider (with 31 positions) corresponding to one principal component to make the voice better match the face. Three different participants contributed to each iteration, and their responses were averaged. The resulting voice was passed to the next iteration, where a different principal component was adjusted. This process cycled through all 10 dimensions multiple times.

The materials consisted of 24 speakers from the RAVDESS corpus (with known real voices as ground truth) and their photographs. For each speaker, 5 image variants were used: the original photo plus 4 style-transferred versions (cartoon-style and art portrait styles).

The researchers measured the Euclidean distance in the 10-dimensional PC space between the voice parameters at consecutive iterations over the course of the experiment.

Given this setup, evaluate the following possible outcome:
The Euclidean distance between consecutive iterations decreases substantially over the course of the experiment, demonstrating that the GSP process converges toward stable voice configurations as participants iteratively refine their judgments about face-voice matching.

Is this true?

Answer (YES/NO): YES